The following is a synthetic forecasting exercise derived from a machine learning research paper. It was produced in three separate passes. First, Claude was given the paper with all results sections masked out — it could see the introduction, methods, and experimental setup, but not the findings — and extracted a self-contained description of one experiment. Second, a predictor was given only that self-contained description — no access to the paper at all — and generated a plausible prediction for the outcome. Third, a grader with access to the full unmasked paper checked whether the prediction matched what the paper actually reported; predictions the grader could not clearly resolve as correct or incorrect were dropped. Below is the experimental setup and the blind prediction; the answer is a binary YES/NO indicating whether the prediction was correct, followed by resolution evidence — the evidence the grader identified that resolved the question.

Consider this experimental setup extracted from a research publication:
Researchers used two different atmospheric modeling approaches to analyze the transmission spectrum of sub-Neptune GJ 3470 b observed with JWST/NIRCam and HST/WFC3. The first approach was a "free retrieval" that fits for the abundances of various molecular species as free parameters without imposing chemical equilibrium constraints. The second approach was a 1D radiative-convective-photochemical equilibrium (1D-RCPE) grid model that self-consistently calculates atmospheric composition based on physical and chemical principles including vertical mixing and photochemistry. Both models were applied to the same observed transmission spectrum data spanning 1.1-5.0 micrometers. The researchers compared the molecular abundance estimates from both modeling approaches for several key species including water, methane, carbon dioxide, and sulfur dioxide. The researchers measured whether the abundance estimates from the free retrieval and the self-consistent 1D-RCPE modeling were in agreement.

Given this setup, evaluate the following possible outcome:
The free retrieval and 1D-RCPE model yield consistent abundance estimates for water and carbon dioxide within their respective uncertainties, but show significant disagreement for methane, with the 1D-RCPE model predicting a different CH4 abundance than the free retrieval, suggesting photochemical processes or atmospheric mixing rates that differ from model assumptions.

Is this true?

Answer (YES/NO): NO